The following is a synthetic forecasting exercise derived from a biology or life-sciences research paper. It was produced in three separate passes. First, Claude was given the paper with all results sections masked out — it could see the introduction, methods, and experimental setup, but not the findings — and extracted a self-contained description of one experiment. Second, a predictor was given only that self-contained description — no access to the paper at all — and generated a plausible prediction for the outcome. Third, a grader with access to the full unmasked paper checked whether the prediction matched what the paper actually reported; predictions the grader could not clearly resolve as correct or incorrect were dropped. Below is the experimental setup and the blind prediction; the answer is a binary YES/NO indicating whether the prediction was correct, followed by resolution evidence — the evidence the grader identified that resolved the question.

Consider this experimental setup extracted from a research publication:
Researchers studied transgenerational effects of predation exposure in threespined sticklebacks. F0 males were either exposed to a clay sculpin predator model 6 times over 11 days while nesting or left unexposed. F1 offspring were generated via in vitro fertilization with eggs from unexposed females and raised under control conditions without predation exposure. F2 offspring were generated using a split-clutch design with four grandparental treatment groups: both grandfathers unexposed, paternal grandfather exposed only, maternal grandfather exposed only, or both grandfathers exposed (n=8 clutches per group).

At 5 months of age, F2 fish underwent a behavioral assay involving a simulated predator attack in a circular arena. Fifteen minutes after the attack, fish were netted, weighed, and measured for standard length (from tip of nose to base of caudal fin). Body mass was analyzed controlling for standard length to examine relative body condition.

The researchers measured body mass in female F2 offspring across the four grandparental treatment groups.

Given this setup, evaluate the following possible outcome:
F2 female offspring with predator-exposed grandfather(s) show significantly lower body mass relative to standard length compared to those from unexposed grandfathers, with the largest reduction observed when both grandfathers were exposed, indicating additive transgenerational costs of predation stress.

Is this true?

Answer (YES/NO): NO